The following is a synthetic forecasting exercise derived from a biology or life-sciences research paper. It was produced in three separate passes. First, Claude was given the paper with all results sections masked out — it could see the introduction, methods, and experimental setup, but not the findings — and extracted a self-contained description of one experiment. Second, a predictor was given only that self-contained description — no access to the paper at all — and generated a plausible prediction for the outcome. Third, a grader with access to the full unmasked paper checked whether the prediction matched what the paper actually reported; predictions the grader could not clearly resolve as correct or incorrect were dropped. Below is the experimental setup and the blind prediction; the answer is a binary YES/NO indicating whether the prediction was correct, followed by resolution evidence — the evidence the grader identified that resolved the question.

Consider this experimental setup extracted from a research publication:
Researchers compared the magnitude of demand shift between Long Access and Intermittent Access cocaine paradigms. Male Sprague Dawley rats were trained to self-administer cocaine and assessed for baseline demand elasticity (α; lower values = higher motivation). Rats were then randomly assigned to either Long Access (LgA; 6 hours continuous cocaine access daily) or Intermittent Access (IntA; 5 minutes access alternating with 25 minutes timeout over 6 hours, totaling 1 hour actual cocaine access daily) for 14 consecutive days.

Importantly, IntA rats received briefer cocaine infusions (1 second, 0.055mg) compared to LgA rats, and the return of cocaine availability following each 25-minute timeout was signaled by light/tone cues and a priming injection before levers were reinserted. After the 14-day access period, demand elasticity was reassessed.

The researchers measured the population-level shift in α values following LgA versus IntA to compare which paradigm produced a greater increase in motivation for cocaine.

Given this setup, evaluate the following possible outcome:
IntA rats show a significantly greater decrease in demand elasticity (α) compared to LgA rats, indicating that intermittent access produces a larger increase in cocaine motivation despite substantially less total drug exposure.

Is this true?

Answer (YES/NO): YES